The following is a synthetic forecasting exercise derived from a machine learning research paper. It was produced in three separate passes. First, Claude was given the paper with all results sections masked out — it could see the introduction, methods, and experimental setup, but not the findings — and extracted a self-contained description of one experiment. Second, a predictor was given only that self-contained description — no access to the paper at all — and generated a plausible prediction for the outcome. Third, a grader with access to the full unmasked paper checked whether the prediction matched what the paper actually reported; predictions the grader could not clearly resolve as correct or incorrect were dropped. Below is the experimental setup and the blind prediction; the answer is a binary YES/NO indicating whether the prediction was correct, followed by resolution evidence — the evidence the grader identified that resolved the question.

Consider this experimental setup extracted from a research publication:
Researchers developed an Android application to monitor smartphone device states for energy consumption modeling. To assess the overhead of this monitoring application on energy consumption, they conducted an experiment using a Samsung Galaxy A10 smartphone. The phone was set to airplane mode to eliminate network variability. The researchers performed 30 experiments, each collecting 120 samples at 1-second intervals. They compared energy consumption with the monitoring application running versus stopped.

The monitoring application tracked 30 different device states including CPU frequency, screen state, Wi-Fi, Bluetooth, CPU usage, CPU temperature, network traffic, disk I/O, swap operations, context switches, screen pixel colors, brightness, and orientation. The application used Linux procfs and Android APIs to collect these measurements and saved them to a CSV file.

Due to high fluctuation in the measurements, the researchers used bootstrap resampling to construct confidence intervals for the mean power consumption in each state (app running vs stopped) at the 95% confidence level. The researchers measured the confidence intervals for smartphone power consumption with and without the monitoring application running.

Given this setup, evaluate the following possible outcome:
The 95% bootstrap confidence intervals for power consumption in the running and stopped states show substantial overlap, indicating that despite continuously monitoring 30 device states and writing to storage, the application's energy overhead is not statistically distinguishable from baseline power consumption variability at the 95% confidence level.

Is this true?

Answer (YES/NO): NO